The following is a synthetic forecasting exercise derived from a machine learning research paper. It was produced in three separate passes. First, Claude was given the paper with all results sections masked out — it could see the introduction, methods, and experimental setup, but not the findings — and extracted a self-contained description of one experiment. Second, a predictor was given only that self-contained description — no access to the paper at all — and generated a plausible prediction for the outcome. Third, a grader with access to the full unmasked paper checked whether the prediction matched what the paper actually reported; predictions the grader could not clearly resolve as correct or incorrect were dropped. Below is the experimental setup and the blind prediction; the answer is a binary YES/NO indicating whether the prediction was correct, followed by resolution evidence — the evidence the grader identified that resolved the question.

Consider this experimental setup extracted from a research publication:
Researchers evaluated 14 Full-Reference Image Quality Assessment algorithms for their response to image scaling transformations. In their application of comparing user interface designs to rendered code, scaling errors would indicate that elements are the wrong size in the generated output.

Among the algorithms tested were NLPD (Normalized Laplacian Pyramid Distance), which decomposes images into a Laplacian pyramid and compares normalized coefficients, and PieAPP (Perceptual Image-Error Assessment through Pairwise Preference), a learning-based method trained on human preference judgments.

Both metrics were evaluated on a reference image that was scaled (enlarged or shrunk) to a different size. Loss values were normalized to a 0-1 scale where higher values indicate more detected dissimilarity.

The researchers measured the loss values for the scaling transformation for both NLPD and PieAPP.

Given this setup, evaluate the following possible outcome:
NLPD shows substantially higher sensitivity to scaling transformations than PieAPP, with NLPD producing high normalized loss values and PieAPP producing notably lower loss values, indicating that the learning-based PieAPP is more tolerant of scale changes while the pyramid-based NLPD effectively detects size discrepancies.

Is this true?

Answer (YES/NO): NO